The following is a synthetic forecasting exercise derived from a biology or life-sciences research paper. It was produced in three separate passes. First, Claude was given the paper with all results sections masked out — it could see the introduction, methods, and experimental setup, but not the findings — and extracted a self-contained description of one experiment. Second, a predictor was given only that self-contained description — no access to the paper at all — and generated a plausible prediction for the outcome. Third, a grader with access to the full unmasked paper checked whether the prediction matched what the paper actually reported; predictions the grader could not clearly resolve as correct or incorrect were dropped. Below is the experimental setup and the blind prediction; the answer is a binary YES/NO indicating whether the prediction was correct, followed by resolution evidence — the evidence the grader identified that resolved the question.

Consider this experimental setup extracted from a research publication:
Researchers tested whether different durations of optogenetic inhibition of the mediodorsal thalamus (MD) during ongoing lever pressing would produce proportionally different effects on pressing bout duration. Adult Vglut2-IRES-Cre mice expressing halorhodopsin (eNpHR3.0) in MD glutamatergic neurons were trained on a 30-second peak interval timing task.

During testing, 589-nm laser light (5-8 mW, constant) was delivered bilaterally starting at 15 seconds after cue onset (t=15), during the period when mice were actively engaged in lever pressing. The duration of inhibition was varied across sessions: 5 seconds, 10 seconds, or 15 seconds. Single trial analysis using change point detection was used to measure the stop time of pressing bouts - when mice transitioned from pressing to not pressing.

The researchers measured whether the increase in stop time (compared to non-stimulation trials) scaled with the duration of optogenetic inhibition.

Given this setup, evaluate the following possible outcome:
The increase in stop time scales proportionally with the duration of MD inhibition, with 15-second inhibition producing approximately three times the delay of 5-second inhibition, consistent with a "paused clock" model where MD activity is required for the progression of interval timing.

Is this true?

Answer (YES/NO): YES